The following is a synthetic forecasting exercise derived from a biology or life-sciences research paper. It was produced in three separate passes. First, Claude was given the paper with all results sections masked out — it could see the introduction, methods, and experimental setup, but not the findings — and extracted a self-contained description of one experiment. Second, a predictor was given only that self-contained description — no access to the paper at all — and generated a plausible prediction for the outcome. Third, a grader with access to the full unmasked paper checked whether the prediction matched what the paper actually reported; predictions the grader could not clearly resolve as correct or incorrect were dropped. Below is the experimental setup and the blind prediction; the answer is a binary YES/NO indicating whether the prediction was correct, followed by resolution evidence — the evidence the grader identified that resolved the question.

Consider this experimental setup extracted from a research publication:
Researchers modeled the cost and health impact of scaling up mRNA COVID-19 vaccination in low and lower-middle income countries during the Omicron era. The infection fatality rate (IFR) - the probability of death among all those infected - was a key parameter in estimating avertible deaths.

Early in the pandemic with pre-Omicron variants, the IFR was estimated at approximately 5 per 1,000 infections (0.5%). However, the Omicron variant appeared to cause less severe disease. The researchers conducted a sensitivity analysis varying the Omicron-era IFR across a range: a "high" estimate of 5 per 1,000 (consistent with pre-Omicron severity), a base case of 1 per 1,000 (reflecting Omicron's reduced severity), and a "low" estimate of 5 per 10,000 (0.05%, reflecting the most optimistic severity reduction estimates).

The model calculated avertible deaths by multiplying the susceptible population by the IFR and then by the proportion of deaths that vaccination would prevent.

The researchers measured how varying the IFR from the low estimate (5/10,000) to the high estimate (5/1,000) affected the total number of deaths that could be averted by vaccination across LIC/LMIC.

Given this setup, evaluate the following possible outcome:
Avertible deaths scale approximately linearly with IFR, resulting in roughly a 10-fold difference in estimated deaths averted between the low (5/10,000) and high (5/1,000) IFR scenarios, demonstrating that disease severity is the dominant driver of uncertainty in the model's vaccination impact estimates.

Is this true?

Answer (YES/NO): YES